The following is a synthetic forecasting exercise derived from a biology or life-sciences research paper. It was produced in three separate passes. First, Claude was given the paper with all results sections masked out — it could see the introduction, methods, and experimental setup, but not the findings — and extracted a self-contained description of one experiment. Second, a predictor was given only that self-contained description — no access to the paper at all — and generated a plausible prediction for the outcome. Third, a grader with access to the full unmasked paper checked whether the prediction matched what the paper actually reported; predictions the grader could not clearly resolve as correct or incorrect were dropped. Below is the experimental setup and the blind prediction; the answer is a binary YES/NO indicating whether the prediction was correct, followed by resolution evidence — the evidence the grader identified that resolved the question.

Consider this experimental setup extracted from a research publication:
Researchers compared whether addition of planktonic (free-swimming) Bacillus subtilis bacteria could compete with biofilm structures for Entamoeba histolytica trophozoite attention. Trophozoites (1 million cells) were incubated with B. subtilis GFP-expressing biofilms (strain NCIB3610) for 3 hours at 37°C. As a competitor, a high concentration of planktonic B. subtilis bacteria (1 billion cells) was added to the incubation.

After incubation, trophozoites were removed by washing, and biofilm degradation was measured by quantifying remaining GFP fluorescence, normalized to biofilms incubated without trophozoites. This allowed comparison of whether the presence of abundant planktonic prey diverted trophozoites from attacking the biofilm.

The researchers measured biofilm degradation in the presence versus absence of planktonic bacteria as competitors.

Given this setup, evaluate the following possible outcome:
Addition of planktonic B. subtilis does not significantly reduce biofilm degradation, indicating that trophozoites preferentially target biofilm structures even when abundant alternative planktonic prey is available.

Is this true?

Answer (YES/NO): YES